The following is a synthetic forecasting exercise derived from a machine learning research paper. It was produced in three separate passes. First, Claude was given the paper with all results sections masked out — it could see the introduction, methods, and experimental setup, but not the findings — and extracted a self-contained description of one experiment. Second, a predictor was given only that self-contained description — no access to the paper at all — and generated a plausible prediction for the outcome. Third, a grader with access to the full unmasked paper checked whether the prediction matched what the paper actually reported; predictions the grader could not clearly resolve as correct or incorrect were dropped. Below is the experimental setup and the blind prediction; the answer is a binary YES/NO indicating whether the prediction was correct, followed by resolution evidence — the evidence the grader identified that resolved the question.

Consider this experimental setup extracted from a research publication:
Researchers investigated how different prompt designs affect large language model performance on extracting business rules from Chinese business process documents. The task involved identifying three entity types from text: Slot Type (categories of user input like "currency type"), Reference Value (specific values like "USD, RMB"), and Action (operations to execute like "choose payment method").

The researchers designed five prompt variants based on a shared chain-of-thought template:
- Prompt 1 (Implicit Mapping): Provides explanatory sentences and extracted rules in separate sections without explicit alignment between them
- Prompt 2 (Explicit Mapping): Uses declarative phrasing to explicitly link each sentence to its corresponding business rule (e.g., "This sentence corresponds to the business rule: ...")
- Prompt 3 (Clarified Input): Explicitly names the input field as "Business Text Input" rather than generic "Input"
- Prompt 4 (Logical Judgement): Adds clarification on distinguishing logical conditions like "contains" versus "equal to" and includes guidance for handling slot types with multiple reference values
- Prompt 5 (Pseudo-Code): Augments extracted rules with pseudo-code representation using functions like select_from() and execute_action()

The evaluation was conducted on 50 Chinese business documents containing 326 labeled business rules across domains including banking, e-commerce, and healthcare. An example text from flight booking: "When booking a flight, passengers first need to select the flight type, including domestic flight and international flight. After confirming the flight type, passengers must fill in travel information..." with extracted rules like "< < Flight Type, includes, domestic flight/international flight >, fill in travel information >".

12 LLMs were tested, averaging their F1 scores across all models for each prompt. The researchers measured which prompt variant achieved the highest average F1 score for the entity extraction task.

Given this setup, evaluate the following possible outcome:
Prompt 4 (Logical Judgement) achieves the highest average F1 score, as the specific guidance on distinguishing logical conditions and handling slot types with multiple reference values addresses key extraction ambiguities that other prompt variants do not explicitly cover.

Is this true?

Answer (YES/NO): NO